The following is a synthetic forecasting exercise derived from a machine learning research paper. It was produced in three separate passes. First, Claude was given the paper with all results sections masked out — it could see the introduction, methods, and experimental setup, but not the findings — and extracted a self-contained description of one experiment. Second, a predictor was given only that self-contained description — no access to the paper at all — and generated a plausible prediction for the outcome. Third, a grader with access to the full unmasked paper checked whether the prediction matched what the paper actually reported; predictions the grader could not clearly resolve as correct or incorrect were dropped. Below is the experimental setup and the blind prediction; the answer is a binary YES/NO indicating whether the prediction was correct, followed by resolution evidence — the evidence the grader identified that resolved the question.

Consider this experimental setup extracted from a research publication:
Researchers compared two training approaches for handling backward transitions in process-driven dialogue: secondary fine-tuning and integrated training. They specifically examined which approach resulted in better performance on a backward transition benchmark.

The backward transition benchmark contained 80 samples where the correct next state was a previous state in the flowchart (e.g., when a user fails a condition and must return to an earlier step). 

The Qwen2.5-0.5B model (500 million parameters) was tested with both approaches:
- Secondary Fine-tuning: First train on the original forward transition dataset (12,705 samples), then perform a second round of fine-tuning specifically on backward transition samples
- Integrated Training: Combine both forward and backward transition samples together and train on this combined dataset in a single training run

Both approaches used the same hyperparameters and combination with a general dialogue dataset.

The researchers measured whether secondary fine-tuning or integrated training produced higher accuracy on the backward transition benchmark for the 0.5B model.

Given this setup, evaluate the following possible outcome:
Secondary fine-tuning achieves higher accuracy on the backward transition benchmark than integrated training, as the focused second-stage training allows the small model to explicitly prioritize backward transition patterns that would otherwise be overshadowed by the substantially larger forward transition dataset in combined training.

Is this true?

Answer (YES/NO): NO